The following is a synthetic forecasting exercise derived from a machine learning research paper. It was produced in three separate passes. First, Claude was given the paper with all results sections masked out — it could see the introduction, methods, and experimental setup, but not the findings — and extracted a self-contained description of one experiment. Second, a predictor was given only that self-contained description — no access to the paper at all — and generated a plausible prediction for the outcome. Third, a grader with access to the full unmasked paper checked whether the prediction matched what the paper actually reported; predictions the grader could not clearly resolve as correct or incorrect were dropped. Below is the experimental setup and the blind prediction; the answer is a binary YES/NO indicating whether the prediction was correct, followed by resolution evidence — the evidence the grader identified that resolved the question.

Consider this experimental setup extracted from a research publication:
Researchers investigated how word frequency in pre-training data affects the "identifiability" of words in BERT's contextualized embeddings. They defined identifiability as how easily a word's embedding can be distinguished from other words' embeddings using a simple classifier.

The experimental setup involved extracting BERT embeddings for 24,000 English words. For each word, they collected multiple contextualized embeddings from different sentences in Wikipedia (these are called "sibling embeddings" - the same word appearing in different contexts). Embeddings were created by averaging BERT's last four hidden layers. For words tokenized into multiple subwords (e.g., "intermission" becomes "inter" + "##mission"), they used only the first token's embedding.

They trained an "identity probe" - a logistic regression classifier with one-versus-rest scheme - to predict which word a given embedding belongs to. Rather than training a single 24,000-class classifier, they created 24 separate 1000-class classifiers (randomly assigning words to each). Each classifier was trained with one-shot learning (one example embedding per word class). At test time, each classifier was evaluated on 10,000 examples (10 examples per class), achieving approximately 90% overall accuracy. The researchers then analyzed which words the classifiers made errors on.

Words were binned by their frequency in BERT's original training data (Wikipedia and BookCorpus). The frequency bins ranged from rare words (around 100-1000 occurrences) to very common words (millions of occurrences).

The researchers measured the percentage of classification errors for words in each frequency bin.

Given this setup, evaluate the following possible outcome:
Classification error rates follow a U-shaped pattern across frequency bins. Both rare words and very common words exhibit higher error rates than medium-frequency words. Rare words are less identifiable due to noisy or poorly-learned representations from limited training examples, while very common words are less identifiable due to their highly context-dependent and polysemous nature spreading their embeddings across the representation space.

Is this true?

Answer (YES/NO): NO